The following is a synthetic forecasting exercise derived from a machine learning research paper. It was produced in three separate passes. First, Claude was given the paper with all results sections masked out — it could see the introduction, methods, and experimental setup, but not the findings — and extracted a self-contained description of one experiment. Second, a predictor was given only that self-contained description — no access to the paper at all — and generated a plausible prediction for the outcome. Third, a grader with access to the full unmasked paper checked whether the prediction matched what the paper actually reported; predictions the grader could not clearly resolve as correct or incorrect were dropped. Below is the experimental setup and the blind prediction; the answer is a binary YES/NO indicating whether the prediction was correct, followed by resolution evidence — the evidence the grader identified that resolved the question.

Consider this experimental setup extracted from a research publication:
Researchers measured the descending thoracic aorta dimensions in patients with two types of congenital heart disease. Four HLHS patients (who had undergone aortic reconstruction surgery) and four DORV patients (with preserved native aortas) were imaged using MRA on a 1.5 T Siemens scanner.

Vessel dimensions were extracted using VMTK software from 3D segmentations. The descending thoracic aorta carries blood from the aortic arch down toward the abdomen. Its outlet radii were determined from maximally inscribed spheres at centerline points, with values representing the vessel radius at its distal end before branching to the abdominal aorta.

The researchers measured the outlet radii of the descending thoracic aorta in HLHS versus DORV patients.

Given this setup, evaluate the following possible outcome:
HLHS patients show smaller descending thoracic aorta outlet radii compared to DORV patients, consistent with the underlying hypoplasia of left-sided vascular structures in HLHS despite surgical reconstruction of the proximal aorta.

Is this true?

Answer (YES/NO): NO